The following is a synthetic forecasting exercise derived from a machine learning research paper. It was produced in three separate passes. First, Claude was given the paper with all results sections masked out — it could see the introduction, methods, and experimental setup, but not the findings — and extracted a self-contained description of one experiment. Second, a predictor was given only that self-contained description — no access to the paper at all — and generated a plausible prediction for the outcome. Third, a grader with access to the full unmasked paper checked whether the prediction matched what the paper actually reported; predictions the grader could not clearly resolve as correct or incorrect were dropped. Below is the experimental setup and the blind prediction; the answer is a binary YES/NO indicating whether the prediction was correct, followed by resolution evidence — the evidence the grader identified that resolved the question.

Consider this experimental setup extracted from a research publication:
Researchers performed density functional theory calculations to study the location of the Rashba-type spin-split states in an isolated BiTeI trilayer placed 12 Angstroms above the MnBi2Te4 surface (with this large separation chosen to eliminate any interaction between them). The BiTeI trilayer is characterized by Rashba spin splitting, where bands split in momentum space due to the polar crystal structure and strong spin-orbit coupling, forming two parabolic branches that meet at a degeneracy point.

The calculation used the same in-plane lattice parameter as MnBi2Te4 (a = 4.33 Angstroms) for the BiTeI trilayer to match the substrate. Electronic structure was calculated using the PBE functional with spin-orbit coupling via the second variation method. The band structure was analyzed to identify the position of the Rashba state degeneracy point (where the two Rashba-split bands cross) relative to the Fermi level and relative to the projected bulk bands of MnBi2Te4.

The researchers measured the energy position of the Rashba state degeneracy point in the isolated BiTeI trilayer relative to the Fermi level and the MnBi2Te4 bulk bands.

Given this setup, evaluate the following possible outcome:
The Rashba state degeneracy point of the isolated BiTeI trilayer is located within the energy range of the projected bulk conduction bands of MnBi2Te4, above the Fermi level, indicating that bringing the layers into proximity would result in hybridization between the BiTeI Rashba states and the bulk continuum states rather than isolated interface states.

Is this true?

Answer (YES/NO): YES